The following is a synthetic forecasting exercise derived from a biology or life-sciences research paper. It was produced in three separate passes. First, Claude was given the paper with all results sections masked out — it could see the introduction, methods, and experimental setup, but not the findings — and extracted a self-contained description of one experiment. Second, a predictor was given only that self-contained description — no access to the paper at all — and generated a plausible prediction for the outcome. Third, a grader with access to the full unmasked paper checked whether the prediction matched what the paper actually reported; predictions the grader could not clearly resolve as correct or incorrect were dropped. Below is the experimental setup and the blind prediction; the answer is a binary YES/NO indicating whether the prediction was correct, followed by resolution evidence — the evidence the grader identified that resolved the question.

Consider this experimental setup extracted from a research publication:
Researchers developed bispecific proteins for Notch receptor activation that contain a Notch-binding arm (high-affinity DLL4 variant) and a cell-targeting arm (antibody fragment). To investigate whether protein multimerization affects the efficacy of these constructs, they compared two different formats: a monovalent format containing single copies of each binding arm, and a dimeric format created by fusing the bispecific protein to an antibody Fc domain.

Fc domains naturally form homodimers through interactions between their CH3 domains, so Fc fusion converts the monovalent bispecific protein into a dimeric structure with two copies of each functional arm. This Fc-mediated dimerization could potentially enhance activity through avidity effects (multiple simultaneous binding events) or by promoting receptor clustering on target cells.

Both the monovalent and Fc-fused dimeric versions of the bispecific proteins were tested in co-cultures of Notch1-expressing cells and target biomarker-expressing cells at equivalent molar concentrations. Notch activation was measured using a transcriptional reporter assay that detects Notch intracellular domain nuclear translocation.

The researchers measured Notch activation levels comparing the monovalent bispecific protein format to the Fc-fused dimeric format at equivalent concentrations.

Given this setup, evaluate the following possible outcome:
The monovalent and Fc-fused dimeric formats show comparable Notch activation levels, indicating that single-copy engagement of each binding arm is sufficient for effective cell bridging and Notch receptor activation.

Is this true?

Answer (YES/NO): NO